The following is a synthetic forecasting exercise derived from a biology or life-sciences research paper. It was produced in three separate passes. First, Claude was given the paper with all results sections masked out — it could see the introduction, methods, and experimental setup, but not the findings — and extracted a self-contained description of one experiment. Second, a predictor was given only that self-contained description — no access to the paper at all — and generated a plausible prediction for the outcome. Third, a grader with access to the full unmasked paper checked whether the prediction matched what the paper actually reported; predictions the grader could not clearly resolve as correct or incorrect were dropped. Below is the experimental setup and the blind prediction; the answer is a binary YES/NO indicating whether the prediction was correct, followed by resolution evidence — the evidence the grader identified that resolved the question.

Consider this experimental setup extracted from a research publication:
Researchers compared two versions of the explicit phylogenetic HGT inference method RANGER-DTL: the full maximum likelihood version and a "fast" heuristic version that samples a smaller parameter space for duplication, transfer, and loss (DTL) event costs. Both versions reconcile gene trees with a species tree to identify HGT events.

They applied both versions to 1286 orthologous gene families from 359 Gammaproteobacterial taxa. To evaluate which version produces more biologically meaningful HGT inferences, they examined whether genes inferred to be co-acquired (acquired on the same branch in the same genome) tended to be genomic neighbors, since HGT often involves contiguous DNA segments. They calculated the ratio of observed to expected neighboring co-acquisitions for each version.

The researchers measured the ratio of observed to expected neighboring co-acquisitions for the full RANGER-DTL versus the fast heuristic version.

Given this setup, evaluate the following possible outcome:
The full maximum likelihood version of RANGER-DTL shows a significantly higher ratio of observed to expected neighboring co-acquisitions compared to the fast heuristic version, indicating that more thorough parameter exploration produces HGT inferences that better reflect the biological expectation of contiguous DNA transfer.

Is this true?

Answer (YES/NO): YES